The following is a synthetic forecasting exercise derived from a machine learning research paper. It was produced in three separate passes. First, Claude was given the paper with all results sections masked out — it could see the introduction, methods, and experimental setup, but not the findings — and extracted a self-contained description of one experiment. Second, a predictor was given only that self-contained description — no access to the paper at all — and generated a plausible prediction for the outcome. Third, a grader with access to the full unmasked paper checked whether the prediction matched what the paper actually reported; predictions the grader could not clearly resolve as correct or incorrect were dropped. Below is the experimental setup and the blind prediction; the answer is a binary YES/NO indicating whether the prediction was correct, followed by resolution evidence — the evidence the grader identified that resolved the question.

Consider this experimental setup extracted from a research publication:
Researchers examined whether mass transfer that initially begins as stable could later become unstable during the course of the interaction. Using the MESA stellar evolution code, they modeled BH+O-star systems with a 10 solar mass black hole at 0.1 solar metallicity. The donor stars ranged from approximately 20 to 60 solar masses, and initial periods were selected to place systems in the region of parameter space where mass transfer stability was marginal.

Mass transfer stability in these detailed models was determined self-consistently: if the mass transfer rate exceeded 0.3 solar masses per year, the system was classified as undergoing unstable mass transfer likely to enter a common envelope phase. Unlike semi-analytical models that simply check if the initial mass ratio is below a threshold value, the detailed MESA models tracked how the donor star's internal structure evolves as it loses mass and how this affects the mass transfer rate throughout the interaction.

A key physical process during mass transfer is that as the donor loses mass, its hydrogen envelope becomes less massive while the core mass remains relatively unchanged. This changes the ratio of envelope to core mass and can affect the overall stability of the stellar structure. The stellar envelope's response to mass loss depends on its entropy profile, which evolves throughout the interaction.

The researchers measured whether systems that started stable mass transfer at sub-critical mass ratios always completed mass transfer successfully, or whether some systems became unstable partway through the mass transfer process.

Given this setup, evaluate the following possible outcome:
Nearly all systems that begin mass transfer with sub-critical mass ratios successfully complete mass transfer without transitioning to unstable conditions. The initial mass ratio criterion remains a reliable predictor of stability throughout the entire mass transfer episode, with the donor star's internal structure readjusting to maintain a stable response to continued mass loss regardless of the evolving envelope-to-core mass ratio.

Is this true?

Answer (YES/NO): NO